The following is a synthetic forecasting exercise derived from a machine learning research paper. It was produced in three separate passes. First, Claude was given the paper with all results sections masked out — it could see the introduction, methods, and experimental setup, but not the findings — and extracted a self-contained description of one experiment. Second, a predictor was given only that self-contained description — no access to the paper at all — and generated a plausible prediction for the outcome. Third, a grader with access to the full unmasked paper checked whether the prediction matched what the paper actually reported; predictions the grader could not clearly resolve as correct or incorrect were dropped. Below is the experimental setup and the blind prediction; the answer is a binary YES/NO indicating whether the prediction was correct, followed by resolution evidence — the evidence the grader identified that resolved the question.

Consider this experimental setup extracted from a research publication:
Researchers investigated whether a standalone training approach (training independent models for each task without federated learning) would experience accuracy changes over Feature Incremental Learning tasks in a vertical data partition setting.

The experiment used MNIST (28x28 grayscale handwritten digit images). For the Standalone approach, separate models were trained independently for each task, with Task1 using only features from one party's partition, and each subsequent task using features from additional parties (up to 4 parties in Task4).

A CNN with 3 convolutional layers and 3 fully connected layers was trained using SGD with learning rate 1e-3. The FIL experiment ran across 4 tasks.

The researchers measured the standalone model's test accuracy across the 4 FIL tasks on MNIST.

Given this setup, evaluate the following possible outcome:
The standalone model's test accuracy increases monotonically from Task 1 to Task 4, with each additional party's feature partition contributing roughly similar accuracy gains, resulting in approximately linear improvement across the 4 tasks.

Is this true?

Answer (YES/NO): NO